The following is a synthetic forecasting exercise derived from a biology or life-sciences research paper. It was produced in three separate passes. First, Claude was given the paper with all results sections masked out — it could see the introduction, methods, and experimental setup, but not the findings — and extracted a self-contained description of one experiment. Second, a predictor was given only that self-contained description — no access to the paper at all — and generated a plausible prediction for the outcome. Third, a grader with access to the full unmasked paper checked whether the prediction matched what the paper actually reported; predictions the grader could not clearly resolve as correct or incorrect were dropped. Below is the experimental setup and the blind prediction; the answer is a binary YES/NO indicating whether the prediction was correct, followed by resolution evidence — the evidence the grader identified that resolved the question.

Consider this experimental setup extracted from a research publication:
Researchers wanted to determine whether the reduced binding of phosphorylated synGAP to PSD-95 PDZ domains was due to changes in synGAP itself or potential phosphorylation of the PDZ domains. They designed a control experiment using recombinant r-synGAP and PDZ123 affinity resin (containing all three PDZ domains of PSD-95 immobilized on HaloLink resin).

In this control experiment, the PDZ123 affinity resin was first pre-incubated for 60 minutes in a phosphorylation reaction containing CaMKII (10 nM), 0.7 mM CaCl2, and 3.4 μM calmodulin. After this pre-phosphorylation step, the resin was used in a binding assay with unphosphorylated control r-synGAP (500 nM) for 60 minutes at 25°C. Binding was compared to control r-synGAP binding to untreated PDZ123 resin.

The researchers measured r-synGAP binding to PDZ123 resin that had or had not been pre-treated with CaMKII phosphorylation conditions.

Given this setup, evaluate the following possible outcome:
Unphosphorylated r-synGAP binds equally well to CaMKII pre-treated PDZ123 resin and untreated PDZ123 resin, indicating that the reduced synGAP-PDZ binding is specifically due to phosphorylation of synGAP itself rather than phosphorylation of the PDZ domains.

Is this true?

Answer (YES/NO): YES